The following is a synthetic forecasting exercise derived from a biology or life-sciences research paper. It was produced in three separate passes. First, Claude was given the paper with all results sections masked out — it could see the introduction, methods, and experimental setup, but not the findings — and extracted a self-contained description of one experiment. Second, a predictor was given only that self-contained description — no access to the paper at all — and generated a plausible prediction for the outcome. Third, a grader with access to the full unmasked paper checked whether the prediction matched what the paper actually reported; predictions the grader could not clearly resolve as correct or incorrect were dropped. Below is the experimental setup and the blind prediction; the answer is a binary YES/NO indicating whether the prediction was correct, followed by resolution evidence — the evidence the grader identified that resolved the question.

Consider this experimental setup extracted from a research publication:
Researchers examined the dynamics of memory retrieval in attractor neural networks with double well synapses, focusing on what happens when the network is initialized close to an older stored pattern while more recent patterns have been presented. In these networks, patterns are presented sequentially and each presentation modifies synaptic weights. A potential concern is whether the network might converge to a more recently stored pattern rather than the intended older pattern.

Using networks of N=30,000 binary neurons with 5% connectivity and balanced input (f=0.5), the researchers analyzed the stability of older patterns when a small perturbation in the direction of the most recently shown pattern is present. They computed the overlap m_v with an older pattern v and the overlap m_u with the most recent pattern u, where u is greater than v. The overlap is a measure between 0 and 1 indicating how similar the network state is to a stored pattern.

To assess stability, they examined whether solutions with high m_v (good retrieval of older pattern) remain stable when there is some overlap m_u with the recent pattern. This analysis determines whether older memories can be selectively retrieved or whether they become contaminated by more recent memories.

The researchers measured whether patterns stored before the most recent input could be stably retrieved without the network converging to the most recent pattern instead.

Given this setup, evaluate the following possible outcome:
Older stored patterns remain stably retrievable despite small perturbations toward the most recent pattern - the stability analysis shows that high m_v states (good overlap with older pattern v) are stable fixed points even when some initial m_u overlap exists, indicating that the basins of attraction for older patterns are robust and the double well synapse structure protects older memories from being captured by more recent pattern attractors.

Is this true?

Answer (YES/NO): YES